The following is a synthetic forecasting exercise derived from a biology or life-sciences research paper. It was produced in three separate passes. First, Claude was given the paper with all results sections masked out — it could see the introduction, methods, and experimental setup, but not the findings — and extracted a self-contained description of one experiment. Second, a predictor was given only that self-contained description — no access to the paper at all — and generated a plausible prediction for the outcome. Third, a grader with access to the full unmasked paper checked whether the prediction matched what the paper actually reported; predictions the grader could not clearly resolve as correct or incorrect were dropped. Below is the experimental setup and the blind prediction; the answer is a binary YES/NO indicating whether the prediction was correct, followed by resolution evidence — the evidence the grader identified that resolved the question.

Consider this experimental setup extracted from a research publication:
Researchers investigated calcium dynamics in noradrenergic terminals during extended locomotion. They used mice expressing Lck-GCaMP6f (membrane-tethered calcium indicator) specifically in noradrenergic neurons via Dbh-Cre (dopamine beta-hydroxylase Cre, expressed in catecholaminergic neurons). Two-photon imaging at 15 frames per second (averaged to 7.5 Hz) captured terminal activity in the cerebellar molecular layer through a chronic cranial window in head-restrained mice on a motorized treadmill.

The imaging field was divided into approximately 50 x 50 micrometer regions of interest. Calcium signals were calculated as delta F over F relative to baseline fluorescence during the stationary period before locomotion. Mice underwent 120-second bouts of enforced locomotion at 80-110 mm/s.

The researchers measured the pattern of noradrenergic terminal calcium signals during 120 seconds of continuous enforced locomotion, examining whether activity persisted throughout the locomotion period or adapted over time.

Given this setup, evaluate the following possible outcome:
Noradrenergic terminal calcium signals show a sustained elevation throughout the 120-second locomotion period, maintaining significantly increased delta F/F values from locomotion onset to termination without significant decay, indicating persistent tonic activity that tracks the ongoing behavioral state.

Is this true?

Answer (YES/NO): NO